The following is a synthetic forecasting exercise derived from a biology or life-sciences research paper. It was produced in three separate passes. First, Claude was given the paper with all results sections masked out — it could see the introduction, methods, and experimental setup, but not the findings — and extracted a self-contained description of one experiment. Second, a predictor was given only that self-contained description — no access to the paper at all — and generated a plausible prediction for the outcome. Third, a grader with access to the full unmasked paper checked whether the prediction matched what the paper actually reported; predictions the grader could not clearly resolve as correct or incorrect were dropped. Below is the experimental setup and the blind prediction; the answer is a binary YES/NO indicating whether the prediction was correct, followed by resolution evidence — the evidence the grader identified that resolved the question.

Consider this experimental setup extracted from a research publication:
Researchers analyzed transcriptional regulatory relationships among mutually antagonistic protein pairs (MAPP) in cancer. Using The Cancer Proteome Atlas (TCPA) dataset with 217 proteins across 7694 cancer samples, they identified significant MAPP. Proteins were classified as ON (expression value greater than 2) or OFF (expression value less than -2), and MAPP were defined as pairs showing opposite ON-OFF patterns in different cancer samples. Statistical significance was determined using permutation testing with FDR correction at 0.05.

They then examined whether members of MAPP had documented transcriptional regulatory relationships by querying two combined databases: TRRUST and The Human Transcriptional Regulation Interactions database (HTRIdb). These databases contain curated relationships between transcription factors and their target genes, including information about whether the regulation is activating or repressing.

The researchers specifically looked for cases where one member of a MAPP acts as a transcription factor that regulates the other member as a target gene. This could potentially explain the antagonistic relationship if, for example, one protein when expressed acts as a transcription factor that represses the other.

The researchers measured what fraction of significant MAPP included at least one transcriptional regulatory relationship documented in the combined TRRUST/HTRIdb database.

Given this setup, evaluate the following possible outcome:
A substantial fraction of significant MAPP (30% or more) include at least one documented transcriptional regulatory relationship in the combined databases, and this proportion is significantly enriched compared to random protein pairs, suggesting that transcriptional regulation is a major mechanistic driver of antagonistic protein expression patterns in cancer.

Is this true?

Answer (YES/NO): NO